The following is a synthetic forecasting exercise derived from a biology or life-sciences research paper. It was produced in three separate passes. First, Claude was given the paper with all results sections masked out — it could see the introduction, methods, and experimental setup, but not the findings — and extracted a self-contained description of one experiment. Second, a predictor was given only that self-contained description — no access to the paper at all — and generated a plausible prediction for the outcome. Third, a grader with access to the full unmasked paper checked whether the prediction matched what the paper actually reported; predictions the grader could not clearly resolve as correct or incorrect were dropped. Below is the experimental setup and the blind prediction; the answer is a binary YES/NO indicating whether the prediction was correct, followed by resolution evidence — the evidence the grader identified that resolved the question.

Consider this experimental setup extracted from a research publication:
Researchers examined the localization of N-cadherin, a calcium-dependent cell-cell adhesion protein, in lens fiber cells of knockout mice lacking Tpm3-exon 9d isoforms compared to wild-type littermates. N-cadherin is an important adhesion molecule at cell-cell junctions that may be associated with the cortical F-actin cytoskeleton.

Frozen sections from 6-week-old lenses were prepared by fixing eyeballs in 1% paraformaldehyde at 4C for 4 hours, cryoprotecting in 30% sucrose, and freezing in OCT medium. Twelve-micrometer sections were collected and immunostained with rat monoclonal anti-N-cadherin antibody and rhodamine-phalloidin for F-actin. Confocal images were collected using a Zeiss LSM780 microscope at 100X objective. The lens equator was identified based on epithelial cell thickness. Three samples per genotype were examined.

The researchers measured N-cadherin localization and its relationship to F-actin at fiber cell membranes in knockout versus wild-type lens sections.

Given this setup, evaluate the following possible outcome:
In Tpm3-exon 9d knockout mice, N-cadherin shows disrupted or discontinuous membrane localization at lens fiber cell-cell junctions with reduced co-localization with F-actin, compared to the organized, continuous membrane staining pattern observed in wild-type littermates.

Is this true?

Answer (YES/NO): NO